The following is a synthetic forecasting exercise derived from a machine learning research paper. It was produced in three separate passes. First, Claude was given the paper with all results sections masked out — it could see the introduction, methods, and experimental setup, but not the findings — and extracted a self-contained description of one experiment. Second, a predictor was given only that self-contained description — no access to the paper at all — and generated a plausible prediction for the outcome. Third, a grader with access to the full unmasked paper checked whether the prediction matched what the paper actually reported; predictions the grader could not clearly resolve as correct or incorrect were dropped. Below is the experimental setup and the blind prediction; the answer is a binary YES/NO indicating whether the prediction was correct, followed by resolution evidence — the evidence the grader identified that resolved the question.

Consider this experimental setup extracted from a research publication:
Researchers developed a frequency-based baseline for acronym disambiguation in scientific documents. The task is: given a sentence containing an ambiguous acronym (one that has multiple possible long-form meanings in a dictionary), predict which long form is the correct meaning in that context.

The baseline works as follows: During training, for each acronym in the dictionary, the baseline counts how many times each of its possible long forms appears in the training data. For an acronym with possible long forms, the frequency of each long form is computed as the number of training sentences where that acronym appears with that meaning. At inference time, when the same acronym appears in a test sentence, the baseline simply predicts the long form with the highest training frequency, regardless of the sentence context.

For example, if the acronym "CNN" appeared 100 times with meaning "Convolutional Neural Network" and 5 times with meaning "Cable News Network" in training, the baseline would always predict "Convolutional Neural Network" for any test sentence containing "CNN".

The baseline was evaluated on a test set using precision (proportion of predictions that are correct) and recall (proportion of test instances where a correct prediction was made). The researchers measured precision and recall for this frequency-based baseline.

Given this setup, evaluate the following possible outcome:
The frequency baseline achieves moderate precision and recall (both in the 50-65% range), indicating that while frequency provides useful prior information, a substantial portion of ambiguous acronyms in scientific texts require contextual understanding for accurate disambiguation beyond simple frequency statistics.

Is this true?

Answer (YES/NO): NO